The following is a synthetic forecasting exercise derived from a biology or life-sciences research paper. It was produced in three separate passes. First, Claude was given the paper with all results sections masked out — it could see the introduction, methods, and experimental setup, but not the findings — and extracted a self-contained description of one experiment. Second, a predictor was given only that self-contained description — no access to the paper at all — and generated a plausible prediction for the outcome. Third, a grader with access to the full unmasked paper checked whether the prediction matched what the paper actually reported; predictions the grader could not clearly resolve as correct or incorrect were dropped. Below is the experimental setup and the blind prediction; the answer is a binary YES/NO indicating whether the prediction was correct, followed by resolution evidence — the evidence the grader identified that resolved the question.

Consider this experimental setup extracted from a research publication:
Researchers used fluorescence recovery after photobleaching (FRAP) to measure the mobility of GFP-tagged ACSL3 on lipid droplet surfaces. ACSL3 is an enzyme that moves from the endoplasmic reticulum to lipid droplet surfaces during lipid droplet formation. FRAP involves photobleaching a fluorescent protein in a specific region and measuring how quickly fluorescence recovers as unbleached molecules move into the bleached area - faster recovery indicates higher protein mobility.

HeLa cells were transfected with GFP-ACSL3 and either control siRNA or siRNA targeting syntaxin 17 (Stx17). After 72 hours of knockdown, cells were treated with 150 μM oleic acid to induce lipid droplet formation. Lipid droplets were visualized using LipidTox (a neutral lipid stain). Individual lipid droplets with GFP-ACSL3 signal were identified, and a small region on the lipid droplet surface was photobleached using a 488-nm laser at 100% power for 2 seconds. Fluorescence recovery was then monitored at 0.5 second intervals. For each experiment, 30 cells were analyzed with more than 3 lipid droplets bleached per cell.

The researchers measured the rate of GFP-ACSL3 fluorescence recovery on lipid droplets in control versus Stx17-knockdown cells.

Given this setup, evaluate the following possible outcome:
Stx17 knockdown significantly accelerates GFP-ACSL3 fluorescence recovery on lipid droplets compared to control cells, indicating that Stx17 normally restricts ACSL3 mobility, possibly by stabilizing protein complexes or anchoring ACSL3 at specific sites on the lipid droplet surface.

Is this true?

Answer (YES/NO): NO